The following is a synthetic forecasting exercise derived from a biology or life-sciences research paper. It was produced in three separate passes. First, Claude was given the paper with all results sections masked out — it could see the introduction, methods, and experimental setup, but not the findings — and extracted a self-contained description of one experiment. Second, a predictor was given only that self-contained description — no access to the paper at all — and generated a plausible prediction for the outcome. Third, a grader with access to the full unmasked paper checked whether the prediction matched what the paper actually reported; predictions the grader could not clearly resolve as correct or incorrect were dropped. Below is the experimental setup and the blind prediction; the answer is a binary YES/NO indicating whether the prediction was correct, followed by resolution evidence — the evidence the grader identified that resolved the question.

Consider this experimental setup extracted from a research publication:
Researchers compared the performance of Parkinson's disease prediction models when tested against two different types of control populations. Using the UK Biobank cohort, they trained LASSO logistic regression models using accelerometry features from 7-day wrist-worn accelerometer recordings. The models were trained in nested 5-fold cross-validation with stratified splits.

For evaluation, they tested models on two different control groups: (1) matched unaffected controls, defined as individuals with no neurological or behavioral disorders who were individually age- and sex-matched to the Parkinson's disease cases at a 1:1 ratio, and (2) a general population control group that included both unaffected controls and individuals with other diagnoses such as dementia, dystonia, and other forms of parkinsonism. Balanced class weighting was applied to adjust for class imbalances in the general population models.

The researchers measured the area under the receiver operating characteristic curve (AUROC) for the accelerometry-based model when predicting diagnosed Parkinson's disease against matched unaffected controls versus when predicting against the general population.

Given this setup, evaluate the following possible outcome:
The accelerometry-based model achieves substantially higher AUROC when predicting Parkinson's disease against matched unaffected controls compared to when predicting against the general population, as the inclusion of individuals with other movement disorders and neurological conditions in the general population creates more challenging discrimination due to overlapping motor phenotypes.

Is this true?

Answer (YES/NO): NO